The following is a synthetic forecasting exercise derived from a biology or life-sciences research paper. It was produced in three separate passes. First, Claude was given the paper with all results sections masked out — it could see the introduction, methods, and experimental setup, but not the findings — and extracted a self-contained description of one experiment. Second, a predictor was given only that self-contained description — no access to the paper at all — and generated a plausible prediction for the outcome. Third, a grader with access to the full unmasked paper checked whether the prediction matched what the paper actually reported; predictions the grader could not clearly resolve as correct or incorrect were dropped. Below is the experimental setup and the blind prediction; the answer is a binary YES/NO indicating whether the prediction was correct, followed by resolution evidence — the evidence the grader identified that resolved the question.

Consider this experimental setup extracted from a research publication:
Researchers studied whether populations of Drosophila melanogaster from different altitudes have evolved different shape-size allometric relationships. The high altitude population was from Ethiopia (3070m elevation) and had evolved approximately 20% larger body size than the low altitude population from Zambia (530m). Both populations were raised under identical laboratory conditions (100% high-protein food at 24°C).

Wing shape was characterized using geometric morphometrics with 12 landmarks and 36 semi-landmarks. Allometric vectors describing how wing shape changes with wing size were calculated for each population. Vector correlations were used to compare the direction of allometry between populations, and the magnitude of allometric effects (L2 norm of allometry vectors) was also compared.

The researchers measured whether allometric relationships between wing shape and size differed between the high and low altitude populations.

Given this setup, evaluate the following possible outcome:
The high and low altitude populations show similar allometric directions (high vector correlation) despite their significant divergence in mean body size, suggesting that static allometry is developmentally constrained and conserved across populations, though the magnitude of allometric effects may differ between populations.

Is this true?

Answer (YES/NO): NO